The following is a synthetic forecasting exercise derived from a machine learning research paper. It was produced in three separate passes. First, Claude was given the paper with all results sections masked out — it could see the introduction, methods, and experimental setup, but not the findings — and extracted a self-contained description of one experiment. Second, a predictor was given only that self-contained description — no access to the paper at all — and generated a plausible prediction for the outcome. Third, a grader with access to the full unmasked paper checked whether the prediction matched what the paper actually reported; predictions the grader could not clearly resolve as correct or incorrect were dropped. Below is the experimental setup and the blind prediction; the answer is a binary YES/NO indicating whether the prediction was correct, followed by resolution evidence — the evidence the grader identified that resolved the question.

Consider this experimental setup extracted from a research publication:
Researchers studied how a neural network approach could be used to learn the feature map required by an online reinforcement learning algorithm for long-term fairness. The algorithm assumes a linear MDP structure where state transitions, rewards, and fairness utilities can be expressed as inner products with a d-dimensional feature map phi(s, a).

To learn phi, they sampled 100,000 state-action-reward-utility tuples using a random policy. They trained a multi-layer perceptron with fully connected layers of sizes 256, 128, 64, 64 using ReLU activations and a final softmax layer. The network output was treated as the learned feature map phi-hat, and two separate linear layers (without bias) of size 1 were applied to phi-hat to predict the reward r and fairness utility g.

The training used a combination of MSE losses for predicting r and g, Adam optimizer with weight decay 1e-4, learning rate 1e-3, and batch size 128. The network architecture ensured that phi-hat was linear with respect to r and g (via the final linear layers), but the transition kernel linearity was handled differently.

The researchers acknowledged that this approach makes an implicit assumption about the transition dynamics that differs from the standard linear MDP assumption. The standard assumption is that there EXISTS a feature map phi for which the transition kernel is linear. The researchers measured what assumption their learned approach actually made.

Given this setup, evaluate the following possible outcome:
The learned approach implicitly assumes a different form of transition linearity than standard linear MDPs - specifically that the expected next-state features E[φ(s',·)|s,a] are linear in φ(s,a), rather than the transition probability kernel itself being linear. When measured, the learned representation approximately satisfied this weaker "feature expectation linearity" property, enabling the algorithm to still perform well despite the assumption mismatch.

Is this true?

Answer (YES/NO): NO